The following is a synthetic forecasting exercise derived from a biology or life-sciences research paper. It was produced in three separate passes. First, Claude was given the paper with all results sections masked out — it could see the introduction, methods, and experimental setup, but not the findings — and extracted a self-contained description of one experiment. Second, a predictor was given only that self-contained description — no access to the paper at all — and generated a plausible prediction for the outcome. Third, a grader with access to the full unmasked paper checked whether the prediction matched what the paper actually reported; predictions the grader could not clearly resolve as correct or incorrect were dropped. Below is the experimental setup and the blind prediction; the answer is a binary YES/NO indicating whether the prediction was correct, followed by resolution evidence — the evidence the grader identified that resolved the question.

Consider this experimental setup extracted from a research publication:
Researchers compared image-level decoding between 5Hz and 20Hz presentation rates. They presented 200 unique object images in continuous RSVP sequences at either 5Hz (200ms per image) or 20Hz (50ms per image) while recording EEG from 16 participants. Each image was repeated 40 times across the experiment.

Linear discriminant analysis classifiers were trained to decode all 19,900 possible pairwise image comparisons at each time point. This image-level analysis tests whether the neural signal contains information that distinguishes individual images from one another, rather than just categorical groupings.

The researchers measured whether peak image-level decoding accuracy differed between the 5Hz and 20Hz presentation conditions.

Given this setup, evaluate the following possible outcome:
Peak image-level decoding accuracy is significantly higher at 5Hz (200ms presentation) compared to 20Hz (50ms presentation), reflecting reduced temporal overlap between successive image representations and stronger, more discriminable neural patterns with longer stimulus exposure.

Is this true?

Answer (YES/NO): YES